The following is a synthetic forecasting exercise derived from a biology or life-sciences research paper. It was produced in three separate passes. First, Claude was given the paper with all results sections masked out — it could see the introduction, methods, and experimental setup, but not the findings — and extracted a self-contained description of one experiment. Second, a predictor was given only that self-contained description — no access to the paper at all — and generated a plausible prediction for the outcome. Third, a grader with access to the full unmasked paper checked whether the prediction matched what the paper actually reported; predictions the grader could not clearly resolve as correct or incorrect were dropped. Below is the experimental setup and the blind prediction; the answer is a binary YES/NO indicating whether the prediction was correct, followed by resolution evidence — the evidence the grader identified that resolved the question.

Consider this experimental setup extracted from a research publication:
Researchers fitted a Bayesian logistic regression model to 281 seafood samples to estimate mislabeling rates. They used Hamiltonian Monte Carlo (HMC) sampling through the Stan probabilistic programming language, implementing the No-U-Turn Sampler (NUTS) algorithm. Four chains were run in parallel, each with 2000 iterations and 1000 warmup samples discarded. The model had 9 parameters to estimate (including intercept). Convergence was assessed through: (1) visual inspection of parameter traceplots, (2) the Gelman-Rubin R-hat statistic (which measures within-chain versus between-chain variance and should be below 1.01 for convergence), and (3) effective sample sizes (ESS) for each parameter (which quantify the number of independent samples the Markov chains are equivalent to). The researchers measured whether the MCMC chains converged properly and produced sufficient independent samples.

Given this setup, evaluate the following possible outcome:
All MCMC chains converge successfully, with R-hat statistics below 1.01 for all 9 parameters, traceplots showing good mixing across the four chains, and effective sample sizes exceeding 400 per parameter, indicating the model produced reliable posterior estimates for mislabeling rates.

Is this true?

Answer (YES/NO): YES